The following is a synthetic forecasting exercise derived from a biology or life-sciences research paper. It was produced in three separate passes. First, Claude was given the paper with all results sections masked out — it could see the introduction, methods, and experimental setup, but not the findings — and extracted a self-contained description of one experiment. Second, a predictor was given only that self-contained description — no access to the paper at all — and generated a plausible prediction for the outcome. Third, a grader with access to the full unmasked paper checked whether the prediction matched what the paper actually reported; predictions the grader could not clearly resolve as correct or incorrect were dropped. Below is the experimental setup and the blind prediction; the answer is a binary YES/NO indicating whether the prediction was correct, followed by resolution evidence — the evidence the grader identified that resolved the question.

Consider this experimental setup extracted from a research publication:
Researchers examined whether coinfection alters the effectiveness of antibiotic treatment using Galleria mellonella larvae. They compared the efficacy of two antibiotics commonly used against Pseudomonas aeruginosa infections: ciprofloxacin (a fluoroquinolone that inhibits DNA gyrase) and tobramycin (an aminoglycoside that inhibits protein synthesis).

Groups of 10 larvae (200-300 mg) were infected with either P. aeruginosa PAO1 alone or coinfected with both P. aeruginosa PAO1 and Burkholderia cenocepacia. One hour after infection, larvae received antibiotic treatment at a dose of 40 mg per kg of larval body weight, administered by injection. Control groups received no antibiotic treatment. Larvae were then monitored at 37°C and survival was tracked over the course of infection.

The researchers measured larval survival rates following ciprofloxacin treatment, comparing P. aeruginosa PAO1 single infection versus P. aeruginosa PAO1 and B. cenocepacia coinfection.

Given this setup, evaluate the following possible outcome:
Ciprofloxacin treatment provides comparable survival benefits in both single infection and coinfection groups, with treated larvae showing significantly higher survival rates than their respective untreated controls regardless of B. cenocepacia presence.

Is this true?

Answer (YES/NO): YES